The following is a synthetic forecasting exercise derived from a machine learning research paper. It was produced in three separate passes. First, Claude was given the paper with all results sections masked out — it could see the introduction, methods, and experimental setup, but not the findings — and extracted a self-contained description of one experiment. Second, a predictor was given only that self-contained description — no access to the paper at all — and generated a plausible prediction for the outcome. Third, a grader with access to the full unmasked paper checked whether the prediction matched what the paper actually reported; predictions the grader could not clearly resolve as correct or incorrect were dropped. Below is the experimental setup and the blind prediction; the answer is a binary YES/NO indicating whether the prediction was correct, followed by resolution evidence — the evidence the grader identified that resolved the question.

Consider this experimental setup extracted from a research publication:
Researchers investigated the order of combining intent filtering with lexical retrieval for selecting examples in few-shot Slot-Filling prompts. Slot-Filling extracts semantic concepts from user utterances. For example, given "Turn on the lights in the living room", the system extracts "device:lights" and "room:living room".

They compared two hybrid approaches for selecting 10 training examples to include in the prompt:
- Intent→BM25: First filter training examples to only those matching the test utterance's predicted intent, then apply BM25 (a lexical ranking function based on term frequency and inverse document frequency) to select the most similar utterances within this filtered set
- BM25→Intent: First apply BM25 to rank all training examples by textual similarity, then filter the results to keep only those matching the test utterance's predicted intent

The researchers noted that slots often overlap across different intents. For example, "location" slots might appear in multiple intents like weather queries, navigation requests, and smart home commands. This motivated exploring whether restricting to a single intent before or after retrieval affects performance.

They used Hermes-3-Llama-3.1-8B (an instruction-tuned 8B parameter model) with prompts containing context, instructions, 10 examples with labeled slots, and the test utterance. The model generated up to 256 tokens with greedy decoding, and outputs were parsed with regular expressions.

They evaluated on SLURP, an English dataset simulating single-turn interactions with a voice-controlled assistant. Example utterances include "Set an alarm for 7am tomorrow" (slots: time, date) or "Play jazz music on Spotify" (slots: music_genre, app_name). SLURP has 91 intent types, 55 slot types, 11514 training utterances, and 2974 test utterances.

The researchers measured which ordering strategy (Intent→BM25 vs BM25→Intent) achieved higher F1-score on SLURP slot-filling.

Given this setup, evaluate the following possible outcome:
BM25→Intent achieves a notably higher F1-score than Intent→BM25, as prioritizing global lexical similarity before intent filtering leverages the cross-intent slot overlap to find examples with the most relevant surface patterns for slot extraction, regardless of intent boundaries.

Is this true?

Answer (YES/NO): NO